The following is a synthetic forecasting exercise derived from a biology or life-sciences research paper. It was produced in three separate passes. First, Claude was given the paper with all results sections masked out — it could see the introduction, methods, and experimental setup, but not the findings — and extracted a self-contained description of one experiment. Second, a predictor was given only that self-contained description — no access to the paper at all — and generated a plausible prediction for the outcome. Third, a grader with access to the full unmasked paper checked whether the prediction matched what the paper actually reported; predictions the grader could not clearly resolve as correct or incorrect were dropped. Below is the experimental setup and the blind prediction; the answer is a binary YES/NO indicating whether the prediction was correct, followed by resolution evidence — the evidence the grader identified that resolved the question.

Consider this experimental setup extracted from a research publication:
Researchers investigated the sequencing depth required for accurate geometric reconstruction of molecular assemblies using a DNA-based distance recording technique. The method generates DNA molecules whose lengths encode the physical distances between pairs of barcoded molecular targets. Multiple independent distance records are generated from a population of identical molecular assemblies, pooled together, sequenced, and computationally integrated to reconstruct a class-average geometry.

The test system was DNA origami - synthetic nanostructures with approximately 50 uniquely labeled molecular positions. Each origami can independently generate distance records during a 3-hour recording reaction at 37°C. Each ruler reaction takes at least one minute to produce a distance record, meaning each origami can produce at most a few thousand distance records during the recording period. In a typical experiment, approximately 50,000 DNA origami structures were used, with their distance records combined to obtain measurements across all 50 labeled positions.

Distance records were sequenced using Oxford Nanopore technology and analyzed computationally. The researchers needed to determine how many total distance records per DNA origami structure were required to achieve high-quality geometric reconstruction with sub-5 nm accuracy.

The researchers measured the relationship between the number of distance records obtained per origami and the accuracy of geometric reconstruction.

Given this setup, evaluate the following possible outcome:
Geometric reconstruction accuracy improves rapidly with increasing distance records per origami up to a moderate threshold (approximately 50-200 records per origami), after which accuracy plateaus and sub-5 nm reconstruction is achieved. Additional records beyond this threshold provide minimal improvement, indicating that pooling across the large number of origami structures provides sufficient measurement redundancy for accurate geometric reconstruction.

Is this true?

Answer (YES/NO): NO